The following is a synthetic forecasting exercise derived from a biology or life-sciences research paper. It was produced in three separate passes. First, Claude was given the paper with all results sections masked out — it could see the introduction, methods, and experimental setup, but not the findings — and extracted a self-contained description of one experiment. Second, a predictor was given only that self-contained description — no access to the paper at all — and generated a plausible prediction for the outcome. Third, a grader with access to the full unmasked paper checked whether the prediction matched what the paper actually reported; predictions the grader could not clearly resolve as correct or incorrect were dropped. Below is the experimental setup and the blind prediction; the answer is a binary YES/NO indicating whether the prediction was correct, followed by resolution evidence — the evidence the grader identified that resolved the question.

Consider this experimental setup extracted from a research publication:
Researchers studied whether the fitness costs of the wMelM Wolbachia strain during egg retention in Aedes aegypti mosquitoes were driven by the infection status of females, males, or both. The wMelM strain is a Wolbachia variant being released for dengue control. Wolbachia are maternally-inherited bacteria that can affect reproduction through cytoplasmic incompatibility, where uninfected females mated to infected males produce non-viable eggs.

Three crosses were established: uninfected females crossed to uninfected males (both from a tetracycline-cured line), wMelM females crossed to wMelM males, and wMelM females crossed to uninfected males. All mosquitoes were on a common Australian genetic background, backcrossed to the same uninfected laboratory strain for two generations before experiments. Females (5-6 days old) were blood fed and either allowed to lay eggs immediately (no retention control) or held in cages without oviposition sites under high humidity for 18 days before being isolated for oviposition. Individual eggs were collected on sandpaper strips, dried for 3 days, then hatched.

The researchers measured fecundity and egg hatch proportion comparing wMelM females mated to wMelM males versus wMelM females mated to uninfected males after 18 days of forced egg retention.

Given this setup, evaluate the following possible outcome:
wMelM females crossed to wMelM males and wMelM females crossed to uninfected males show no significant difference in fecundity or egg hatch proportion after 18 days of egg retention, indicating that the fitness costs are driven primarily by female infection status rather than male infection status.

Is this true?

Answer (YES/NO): YES